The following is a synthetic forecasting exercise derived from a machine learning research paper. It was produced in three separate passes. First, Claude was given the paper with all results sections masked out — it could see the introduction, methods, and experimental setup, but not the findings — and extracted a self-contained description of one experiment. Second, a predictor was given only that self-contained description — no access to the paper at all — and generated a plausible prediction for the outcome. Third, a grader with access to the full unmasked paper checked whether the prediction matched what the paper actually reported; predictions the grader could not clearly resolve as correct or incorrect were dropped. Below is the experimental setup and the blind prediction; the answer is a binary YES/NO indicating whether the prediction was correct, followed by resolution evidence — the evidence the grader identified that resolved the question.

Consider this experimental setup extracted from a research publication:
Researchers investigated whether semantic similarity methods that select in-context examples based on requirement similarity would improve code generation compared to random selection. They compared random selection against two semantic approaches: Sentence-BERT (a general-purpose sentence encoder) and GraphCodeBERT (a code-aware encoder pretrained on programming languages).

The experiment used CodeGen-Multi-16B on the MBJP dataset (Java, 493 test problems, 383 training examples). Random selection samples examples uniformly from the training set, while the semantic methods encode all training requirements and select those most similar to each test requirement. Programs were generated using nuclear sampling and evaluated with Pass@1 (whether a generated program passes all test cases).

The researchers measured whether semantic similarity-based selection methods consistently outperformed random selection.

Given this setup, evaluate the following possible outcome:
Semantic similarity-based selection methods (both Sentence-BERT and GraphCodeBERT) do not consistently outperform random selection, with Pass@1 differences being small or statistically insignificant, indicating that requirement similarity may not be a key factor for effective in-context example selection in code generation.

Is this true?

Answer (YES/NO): NO